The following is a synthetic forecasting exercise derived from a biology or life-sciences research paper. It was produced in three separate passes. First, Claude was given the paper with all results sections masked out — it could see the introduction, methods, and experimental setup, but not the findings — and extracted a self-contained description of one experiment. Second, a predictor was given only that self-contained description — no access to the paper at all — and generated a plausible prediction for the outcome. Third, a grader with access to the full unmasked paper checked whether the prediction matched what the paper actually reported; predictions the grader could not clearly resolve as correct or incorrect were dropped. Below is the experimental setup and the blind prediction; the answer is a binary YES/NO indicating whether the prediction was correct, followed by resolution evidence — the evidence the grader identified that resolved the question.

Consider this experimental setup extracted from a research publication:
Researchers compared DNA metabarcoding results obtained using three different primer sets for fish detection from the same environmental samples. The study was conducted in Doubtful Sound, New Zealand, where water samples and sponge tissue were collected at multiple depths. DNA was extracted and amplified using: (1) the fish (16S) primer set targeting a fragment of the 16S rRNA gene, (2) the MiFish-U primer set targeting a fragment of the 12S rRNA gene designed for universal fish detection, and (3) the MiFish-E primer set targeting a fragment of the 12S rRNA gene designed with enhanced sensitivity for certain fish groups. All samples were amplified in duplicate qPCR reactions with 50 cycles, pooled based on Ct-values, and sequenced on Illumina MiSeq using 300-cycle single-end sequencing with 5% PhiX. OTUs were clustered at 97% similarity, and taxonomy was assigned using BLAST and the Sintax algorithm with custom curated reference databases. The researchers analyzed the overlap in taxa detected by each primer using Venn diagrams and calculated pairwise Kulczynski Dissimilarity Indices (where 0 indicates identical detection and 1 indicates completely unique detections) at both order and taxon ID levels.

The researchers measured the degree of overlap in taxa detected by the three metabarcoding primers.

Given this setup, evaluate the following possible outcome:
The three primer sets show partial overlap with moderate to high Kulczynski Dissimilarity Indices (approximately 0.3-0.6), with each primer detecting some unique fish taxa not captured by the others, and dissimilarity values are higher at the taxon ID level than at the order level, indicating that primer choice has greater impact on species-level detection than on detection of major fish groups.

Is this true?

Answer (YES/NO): NO